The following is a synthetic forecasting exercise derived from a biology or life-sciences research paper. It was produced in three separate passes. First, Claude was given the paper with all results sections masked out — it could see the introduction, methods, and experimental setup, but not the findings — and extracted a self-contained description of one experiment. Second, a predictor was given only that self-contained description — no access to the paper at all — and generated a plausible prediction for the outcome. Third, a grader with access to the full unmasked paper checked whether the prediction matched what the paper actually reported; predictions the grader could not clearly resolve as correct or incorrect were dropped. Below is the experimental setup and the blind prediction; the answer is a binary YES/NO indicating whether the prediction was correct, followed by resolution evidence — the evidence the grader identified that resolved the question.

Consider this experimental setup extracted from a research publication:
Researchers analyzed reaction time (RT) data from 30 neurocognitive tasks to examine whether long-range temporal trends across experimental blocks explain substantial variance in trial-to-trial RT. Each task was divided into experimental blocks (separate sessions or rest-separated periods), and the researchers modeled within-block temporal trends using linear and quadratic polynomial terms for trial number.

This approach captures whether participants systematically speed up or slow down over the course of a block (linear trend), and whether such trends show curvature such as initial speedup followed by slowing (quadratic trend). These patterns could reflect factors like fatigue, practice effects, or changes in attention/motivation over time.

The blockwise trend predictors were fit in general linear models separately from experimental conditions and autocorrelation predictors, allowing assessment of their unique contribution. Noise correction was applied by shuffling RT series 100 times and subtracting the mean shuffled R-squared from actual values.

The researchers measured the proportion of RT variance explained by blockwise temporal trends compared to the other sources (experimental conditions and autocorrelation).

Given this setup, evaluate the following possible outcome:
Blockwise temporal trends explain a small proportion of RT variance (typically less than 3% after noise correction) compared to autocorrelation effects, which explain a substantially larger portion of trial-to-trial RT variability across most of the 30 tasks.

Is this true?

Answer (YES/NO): NO